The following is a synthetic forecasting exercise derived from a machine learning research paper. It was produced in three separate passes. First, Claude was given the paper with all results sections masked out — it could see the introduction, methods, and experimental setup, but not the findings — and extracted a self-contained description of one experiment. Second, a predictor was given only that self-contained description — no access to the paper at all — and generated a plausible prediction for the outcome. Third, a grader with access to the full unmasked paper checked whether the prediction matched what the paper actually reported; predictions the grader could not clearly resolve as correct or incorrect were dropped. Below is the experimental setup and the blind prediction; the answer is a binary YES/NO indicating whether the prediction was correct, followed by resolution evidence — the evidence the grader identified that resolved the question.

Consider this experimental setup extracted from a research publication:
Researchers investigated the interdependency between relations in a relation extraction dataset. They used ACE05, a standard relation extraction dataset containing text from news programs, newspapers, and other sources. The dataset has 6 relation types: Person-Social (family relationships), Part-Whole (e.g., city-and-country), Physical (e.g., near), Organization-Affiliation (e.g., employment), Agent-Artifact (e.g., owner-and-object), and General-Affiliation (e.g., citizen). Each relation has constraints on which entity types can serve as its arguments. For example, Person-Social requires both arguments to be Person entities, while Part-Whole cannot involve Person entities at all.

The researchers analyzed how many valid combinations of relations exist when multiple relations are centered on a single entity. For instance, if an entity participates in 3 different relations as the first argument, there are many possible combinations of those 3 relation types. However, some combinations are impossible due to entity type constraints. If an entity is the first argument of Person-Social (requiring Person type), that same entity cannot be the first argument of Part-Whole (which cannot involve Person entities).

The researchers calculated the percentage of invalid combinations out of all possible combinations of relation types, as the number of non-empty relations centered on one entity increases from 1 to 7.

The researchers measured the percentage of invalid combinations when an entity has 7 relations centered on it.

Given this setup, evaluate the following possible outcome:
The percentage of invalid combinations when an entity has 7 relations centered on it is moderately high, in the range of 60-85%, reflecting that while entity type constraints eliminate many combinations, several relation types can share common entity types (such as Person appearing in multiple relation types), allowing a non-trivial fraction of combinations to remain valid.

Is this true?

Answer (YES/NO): YES